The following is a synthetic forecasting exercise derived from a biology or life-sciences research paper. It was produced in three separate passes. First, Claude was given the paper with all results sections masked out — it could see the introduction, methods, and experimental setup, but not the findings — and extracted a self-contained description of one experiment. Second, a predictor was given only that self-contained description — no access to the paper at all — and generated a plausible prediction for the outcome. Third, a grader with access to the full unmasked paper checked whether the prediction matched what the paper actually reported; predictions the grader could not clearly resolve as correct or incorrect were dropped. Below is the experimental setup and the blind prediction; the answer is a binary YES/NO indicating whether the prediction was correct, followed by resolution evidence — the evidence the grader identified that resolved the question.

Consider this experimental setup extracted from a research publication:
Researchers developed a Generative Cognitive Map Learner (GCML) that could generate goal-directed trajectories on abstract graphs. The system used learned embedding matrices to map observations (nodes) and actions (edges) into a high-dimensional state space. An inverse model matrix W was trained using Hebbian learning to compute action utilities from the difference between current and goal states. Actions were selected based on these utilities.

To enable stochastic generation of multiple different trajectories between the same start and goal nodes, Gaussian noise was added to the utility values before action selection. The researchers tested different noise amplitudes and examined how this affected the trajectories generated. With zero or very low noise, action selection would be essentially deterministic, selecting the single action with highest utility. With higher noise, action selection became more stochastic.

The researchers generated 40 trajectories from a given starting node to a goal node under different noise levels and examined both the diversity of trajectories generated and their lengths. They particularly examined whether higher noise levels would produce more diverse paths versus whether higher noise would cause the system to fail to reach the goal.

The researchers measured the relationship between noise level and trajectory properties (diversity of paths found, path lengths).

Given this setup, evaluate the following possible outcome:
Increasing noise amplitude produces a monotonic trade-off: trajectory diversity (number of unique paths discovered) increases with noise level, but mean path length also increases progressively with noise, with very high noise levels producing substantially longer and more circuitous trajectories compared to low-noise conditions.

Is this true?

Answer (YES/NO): NO